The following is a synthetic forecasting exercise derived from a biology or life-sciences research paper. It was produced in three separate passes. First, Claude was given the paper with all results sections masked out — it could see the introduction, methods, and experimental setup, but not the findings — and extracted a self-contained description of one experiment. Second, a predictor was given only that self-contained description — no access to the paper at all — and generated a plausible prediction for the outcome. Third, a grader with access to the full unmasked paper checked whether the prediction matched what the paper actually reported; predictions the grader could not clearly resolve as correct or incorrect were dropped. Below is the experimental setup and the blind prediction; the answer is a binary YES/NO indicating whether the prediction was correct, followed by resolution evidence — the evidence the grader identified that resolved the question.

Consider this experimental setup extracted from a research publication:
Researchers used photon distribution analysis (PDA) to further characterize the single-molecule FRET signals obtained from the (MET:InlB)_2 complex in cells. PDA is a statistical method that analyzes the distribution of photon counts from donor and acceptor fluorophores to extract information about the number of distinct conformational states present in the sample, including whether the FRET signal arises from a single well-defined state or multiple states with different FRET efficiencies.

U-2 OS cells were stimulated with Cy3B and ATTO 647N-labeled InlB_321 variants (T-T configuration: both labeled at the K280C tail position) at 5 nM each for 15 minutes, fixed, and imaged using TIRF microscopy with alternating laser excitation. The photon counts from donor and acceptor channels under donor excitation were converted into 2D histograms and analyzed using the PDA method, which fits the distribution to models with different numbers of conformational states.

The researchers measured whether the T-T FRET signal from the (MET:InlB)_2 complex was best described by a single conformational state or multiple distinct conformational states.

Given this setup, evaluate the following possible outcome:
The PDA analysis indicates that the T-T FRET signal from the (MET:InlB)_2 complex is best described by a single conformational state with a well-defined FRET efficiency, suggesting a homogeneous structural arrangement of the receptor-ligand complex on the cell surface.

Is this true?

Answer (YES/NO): YES